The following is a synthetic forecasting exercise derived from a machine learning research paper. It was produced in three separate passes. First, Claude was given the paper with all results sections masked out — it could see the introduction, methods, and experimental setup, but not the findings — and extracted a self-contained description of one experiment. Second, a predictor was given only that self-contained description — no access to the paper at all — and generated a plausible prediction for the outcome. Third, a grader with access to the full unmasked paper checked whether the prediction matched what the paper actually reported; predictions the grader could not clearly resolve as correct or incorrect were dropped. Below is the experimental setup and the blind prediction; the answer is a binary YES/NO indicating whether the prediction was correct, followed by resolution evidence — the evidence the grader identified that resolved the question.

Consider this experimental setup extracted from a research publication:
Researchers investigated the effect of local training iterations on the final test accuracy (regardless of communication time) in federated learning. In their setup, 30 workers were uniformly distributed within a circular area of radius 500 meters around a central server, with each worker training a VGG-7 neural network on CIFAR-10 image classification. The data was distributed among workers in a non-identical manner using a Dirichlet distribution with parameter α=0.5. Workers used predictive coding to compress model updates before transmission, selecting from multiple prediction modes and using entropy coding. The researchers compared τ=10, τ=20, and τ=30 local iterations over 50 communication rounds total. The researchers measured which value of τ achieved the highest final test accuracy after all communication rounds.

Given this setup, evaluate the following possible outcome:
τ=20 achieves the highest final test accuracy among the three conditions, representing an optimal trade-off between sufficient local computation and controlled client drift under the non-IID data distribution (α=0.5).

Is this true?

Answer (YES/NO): YES